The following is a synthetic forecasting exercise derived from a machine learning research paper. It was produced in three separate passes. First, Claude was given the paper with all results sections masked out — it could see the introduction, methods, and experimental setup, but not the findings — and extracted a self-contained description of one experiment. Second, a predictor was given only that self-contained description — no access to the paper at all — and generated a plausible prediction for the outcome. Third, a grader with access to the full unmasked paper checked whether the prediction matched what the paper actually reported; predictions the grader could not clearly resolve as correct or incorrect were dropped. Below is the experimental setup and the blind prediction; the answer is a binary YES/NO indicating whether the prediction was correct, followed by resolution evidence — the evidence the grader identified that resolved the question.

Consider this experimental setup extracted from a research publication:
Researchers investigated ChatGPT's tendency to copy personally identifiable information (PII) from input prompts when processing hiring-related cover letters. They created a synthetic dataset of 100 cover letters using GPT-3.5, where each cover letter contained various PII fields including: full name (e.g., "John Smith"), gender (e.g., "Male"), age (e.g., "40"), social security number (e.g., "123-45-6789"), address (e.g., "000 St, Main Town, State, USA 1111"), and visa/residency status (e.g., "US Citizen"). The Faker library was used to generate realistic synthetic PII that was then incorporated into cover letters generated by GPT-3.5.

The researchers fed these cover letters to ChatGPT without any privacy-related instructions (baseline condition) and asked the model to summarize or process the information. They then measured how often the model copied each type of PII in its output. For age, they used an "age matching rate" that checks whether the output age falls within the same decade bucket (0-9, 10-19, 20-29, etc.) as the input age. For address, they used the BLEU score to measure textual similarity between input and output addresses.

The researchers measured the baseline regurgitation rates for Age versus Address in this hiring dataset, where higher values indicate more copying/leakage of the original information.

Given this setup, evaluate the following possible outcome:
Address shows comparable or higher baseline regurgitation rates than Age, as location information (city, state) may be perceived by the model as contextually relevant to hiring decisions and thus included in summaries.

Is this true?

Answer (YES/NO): NO